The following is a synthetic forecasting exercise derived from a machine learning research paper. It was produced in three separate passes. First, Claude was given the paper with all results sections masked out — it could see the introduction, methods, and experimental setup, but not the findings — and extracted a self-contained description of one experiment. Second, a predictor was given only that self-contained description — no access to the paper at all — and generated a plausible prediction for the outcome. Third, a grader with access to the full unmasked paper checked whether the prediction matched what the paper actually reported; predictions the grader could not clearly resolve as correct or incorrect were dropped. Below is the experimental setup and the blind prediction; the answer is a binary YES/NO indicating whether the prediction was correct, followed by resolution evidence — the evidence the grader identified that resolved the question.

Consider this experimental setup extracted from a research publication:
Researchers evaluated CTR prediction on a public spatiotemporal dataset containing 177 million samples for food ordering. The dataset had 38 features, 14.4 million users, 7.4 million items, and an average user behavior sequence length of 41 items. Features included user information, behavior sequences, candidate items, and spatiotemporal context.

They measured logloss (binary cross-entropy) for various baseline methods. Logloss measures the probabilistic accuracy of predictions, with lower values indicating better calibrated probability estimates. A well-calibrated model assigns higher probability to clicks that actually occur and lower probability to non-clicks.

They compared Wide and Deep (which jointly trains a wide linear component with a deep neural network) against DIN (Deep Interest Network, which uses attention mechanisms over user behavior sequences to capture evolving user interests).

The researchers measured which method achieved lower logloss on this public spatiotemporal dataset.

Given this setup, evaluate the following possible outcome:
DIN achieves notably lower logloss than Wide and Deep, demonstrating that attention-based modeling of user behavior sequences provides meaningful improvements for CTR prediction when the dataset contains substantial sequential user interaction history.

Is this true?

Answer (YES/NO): YES